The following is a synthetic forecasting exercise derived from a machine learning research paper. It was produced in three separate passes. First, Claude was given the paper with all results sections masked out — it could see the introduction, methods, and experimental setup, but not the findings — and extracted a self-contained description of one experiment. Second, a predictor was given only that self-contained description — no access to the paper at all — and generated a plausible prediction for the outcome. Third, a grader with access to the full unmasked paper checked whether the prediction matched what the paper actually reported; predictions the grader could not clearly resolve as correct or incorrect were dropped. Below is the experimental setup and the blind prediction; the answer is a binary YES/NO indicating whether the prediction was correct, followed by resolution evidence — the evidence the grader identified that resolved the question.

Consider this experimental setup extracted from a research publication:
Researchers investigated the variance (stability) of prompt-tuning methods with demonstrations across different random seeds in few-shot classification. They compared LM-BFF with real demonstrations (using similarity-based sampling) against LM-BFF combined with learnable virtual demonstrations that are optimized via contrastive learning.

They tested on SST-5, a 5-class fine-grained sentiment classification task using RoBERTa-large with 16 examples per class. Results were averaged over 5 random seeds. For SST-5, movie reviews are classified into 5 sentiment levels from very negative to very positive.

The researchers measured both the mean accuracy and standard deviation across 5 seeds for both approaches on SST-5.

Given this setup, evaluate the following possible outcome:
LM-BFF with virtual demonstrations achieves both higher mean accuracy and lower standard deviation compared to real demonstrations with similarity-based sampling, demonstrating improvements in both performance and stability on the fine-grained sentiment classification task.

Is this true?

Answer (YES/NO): NO